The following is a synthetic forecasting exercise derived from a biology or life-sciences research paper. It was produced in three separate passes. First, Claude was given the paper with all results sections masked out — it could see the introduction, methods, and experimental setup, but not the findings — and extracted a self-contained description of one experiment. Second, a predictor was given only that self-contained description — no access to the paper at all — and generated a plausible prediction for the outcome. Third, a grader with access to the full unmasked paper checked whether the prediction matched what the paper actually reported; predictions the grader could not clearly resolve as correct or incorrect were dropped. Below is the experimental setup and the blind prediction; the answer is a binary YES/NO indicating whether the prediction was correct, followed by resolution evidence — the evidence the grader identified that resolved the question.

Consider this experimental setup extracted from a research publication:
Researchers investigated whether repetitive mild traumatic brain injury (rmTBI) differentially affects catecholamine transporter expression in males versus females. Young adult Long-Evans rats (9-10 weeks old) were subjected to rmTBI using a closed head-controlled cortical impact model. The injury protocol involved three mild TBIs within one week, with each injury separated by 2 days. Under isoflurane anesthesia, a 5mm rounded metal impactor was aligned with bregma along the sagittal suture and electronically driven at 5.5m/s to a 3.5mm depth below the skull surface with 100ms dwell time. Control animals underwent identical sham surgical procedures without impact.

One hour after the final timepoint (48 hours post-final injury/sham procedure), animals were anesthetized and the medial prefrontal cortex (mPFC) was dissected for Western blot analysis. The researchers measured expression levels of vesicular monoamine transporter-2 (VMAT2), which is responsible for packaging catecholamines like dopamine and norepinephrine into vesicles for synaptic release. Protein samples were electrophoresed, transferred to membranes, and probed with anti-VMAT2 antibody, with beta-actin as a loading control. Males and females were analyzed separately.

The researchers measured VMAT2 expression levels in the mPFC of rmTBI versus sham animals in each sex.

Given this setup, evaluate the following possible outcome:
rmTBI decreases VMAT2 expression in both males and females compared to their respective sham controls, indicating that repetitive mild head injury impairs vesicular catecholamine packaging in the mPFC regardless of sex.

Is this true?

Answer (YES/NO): YES